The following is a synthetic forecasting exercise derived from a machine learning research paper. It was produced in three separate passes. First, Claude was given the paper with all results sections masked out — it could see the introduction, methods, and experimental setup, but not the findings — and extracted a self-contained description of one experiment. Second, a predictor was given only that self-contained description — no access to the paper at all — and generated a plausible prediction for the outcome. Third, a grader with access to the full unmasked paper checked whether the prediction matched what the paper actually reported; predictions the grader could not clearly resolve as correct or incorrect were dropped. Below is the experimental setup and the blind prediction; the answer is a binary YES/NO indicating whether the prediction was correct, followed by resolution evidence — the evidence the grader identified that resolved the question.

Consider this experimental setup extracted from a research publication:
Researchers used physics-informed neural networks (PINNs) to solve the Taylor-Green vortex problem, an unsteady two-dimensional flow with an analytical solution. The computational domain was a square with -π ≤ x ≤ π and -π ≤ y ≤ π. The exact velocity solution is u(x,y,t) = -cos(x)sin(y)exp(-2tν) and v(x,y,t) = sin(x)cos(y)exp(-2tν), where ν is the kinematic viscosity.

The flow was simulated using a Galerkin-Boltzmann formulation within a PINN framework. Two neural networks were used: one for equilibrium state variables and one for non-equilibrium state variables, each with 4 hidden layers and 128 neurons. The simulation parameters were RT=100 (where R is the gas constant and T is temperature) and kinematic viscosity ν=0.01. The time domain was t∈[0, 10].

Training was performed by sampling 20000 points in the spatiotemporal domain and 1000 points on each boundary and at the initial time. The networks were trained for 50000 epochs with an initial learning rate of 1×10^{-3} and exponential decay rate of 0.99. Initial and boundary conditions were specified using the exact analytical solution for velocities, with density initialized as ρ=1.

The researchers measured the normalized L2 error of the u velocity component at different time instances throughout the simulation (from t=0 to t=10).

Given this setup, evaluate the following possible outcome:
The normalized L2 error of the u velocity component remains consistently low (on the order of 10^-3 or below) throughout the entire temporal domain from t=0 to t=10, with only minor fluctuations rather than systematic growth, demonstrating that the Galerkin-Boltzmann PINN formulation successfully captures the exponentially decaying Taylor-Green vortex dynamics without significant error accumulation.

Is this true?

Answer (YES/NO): NO